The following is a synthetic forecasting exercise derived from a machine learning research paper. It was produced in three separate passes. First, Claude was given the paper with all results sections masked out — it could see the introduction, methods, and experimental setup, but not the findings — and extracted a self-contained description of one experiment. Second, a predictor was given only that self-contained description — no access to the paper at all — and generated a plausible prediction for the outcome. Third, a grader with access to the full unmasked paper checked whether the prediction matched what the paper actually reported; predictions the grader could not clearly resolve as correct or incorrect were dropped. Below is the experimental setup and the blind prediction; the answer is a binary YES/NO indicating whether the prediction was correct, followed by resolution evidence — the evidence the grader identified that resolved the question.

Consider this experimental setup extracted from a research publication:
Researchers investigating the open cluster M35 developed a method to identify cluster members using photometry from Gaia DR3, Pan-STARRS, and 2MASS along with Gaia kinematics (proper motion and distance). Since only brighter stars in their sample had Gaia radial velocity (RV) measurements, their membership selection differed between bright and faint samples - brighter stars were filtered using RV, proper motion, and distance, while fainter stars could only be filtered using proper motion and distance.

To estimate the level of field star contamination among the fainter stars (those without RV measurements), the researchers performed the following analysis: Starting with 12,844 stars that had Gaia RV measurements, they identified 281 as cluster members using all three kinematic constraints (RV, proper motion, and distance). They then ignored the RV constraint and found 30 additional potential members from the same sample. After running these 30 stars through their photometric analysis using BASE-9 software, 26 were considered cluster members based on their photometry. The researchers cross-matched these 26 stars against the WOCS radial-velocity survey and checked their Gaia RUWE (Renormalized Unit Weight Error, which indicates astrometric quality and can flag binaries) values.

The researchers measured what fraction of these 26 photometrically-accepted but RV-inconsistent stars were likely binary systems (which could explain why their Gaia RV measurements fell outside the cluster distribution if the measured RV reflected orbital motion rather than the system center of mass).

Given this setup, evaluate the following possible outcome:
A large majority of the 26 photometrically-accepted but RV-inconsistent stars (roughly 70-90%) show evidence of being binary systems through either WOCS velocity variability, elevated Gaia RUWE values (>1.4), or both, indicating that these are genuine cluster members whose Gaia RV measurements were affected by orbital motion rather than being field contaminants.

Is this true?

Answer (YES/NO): YES